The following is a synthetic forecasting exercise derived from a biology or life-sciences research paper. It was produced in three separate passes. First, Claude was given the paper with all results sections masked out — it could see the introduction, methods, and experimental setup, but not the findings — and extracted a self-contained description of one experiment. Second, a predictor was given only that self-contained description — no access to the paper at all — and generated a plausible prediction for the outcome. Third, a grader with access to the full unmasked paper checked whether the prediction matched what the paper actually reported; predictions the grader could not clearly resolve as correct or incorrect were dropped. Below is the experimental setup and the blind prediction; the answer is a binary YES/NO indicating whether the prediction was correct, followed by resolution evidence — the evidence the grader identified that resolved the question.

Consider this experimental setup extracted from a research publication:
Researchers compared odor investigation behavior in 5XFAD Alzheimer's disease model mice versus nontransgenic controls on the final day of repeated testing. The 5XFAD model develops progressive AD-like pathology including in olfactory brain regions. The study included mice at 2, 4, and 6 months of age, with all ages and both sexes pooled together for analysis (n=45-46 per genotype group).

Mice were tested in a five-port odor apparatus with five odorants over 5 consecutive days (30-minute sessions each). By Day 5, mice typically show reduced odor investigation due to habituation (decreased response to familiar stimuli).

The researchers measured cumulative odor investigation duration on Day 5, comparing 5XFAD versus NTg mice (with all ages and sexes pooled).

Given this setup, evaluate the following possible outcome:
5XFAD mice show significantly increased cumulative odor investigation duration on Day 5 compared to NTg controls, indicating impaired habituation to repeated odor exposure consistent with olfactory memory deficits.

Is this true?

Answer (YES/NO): NO